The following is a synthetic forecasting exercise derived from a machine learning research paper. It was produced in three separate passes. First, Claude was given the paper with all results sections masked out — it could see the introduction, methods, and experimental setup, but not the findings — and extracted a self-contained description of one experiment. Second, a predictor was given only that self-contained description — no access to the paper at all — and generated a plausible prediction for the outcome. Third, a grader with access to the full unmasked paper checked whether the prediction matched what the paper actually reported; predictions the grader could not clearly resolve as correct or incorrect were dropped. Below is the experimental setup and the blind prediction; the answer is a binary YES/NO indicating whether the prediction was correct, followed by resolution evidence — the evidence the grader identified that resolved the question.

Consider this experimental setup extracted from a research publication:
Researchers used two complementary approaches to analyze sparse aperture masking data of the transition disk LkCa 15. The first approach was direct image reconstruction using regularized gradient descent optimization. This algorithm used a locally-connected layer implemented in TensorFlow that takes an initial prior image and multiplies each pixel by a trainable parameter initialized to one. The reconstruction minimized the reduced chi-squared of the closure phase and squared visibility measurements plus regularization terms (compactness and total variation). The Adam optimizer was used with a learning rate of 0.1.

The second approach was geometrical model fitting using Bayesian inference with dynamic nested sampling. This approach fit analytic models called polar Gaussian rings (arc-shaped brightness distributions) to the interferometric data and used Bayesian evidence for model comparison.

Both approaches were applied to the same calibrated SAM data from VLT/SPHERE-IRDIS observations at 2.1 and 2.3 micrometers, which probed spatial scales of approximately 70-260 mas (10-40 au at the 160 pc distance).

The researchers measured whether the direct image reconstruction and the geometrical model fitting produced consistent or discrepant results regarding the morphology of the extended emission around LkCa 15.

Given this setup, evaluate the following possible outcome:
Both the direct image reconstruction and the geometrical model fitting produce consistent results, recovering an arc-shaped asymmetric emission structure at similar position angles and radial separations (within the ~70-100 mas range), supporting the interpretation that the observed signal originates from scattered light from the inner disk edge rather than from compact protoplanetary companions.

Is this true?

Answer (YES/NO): YES